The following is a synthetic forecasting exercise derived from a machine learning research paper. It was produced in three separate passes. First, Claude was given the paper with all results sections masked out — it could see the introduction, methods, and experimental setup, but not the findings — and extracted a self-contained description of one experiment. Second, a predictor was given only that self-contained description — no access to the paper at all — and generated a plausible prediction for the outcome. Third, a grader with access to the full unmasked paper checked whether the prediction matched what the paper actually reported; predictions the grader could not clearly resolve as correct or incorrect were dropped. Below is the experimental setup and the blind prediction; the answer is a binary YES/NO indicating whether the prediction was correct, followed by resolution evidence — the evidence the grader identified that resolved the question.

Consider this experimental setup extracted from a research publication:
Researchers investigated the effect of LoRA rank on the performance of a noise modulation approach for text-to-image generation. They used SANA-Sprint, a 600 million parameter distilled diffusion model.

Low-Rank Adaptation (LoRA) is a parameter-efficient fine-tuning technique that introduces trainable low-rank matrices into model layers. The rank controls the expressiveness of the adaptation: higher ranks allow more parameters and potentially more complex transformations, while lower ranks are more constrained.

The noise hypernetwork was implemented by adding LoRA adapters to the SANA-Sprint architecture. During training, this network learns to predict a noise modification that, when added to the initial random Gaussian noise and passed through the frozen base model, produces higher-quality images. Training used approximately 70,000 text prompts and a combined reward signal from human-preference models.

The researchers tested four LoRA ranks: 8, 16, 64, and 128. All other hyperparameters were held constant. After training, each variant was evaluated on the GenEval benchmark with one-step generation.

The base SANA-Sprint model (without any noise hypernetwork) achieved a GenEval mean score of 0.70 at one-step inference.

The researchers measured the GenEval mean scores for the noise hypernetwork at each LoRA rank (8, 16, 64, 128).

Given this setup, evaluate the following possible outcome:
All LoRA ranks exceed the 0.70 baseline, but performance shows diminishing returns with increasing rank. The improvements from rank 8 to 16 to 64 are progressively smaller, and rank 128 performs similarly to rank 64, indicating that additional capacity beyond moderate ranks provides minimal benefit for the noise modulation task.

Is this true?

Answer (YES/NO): NO